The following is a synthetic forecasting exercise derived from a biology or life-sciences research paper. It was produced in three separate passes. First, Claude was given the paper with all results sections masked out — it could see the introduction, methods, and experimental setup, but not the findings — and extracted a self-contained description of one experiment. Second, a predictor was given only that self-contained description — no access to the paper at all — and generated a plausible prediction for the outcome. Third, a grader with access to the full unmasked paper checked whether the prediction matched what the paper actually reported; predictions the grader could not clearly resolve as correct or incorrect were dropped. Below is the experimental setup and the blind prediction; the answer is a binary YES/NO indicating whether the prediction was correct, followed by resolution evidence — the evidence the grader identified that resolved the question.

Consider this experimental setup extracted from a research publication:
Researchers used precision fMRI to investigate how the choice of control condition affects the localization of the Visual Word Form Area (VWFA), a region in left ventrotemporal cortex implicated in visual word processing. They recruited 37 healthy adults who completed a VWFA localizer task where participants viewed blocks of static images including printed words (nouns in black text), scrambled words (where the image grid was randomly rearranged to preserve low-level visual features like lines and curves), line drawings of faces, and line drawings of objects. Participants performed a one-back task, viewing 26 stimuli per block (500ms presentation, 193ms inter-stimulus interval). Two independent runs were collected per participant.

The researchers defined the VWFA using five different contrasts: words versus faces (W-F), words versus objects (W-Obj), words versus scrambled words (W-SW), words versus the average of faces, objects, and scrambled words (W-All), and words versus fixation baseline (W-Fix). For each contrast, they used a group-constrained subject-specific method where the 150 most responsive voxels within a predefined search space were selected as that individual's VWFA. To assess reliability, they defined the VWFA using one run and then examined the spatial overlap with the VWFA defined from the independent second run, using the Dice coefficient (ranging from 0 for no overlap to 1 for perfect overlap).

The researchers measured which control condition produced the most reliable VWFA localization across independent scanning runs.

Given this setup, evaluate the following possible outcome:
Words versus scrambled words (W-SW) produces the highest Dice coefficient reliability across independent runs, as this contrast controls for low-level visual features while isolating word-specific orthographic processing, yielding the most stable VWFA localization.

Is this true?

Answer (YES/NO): NO